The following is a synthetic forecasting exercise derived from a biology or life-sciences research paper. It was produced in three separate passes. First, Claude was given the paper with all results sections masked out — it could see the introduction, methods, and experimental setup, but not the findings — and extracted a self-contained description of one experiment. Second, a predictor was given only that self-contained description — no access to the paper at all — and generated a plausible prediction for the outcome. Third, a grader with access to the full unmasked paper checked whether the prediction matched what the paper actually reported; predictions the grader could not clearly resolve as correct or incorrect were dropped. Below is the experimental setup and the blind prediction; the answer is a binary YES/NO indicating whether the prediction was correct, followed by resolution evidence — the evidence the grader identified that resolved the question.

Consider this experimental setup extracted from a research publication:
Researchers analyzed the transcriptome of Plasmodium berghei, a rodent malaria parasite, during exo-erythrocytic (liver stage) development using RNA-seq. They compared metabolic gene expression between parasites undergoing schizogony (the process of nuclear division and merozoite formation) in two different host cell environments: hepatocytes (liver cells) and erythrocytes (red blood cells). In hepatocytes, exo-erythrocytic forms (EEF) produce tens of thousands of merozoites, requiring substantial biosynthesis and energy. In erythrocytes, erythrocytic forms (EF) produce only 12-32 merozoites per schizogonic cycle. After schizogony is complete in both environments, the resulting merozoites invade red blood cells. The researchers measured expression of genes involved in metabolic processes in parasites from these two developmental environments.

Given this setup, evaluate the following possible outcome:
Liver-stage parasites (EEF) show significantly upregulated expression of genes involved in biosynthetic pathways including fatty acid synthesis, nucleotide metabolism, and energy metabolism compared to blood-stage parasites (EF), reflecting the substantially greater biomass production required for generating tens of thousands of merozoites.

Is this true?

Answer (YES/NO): NO